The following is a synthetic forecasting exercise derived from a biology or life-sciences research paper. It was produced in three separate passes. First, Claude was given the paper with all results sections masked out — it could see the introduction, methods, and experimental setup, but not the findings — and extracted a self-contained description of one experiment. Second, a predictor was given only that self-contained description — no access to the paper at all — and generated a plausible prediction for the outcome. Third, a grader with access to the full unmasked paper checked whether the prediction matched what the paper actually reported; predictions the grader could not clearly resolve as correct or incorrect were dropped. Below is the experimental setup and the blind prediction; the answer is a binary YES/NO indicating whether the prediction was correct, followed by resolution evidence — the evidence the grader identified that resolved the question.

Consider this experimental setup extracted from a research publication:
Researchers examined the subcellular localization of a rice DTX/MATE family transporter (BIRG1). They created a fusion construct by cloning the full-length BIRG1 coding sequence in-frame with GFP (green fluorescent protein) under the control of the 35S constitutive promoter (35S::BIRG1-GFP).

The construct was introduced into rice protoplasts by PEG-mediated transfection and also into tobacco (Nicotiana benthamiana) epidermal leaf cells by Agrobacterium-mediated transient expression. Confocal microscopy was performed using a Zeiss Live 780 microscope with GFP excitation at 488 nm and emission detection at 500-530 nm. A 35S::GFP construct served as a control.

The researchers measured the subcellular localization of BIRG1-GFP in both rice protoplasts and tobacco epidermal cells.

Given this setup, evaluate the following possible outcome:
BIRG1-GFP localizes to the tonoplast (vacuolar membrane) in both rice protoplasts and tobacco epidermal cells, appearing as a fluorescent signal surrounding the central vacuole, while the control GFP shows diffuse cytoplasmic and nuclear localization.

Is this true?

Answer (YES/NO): NO